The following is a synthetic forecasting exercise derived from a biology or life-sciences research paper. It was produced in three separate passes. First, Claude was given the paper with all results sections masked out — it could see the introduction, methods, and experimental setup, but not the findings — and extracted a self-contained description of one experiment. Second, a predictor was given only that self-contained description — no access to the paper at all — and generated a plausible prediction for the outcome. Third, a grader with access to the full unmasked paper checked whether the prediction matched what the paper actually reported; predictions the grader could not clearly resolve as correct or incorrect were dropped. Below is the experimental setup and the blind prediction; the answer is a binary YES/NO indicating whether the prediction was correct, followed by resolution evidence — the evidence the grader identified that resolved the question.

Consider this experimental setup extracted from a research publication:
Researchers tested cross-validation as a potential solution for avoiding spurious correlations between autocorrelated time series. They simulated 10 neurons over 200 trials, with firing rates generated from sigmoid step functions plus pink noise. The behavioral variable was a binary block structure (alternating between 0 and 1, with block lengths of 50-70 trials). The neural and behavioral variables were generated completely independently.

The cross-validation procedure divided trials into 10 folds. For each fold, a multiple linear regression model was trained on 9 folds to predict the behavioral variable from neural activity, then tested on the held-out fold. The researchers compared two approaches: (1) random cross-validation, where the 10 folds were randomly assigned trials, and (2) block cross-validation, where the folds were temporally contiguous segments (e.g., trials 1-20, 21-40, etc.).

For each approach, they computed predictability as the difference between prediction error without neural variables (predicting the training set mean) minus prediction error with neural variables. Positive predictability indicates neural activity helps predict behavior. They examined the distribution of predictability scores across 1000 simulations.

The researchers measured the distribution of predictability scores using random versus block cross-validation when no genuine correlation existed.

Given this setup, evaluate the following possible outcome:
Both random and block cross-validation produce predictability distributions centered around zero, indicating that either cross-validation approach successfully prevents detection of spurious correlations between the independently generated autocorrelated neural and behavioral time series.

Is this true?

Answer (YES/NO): NO